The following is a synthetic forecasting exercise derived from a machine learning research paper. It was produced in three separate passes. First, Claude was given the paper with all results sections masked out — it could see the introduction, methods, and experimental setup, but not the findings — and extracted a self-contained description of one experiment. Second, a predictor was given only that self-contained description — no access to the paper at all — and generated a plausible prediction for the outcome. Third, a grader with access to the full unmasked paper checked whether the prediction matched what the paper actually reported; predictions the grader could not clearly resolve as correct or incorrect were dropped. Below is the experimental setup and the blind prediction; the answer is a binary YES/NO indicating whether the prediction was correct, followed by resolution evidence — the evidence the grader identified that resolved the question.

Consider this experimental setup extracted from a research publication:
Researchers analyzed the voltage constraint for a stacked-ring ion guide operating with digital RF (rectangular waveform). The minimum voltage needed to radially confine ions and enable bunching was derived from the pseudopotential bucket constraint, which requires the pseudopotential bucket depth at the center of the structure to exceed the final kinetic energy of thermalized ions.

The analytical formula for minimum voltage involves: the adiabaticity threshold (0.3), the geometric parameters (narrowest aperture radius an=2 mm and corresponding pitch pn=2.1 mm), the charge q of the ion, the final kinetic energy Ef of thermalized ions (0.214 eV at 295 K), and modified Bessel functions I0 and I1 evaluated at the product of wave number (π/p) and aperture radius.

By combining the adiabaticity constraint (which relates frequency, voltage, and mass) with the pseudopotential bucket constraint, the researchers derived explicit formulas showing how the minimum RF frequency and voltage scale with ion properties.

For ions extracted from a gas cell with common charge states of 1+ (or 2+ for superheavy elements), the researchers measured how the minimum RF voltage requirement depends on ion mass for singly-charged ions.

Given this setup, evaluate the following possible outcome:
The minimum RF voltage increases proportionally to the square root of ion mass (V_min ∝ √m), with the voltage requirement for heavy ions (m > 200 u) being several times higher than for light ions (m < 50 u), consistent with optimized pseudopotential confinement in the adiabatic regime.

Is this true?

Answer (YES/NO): NO